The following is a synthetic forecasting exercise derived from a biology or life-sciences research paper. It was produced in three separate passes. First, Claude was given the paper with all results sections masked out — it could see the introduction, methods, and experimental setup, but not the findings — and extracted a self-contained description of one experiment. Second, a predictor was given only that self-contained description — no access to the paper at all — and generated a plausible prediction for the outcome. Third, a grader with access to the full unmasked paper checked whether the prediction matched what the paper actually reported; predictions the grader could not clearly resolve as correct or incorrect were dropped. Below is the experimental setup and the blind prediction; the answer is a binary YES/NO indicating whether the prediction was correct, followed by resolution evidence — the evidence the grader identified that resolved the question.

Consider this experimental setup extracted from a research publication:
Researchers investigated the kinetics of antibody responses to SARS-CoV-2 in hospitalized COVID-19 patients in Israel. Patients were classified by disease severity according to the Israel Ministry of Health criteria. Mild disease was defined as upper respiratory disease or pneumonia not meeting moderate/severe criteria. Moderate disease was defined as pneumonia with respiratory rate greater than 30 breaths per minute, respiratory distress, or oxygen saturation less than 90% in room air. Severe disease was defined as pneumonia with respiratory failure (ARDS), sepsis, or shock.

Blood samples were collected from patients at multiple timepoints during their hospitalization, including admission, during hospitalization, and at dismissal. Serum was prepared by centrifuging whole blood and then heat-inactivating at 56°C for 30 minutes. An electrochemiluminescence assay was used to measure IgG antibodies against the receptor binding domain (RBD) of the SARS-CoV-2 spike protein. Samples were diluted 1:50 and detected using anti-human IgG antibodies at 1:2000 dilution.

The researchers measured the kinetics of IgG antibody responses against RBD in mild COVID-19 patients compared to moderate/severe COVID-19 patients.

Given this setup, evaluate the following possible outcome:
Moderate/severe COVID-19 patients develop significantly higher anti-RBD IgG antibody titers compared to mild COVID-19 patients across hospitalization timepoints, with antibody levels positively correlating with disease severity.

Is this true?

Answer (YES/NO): NO